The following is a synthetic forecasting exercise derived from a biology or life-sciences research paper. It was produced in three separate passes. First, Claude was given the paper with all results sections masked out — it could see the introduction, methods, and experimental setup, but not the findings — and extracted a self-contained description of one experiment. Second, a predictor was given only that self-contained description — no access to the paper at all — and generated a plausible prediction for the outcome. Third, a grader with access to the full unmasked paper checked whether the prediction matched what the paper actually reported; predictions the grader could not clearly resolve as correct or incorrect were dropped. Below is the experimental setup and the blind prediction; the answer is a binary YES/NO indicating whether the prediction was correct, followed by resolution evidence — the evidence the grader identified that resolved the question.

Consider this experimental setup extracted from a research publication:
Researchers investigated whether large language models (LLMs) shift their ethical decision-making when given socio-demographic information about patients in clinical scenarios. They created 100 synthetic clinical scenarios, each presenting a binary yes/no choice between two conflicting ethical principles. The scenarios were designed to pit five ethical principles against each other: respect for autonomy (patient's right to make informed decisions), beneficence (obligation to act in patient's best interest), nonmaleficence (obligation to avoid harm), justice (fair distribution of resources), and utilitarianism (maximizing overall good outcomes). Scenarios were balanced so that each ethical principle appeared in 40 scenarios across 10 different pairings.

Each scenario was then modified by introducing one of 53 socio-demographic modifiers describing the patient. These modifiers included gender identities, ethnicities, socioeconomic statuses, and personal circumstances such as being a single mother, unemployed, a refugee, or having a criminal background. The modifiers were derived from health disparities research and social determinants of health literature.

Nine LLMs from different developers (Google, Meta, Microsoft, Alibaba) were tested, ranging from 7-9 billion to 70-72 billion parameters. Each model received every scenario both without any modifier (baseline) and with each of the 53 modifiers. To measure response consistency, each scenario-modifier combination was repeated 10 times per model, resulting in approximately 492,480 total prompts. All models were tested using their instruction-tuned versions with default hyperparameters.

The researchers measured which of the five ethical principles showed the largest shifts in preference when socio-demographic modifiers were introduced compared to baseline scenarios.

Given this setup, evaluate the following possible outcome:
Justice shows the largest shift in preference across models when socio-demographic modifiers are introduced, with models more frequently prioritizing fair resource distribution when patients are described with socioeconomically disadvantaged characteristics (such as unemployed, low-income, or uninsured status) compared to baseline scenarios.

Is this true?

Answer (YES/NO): NO